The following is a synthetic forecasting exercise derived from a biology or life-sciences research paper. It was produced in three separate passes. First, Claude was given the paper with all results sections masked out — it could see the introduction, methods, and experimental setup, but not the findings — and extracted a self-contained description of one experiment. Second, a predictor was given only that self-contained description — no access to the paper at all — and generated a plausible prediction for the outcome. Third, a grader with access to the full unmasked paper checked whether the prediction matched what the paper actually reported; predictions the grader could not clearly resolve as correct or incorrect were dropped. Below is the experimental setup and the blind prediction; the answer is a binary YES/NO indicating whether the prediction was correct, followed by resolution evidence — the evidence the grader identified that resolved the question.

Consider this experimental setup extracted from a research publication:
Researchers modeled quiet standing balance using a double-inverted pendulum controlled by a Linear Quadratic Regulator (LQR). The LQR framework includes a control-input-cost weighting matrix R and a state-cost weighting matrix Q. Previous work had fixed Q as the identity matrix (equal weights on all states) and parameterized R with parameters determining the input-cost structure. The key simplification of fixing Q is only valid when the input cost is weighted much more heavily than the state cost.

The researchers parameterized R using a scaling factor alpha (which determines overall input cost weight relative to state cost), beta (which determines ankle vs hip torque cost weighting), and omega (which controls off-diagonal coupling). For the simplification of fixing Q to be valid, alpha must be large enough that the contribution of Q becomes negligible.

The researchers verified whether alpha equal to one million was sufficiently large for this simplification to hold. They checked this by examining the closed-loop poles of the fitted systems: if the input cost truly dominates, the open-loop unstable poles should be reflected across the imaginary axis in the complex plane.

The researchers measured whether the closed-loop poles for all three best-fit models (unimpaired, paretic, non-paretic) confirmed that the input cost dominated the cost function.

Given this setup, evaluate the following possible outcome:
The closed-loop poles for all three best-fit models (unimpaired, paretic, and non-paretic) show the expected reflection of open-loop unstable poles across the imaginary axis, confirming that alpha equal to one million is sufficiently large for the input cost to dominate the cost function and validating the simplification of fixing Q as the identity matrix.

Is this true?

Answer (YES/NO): YES